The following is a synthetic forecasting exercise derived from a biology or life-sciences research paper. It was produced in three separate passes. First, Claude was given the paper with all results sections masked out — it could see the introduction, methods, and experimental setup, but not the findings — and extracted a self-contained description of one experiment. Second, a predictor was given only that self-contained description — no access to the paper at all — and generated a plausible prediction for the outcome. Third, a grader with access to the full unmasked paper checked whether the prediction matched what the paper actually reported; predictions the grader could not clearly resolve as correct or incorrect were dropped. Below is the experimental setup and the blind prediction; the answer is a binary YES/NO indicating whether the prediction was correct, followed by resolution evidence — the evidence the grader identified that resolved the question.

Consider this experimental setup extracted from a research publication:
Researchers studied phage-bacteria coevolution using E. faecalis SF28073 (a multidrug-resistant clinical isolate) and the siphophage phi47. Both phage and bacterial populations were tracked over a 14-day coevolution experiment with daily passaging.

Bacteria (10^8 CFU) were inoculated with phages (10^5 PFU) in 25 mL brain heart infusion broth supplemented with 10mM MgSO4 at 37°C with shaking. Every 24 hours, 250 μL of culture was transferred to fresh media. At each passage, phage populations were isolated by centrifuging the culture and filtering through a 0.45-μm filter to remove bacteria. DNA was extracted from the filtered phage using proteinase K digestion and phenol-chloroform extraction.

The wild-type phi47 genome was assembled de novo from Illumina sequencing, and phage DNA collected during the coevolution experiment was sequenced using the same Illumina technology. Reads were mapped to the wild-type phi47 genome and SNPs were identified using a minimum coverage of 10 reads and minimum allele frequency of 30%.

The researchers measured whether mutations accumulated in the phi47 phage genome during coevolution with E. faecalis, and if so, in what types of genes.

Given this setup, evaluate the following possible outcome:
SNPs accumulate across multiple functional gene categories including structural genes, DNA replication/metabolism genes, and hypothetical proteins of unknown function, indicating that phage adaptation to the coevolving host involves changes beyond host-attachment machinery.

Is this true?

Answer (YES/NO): NO